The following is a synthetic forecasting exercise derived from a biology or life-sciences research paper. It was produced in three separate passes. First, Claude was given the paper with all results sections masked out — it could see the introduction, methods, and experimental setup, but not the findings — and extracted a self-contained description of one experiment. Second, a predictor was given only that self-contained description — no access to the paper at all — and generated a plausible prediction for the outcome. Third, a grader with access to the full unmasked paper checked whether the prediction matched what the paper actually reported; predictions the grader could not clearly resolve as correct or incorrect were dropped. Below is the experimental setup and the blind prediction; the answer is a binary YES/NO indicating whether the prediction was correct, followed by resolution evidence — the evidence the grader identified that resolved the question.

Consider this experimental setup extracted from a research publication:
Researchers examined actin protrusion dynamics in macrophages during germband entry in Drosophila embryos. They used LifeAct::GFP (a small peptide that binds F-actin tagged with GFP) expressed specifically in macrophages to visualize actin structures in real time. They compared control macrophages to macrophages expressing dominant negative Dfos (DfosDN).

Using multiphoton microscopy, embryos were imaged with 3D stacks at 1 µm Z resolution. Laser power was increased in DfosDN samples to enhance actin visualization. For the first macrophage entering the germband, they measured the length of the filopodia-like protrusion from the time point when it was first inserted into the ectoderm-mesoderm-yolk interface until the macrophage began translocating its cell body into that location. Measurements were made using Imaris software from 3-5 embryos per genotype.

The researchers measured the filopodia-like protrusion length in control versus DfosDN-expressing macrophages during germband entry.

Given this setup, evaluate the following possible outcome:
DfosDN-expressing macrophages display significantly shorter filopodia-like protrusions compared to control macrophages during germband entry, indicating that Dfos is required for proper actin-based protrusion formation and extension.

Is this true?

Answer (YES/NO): NO